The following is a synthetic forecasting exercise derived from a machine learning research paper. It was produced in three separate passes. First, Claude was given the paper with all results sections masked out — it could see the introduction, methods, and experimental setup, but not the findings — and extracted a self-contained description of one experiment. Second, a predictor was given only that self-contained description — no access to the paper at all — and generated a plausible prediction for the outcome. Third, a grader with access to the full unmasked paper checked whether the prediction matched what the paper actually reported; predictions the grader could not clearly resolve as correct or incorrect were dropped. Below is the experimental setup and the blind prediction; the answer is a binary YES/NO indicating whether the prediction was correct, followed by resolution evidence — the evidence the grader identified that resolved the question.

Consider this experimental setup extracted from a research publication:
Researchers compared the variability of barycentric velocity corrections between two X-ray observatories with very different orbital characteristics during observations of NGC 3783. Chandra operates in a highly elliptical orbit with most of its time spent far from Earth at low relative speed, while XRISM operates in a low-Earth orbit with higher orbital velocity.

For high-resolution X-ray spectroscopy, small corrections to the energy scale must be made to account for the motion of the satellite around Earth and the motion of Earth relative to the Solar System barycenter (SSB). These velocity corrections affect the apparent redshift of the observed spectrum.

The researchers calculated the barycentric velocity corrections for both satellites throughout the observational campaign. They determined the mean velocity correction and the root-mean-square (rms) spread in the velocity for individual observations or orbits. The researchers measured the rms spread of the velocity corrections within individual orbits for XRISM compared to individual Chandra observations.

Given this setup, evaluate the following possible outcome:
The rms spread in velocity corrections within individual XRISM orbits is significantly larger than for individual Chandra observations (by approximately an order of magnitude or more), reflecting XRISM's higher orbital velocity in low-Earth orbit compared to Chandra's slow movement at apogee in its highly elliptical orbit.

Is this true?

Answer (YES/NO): YES